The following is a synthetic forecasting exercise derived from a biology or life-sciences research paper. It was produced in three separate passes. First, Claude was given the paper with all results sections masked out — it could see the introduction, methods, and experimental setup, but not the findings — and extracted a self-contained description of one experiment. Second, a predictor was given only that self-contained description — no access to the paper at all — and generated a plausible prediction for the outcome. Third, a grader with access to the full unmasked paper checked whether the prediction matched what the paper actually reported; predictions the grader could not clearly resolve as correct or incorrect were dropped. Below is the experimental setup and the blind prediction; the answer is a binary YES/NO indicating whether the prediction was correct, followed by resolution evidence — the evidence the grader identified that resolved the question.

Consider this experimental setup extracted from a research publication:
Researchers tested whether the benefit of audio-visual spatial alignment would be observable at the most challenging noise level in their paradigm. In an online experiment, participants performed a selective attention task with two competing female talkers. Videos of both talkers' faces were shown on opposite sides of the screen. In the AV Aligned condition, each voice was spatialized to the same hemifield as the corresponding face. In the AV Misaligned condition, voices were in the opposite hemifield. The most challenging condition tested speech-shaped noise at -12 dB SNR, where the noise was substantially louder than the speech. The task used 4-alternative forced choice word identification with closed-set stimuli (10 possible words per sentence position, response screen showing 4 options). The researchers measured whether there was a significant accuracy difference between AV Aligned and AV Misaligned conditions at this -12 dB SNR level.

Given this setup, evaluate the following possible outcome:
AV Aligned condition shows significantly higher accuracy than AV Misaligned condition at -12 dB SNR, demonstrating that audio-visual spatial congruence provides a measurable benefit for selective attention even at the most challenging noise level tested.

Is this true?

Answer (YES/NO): NO